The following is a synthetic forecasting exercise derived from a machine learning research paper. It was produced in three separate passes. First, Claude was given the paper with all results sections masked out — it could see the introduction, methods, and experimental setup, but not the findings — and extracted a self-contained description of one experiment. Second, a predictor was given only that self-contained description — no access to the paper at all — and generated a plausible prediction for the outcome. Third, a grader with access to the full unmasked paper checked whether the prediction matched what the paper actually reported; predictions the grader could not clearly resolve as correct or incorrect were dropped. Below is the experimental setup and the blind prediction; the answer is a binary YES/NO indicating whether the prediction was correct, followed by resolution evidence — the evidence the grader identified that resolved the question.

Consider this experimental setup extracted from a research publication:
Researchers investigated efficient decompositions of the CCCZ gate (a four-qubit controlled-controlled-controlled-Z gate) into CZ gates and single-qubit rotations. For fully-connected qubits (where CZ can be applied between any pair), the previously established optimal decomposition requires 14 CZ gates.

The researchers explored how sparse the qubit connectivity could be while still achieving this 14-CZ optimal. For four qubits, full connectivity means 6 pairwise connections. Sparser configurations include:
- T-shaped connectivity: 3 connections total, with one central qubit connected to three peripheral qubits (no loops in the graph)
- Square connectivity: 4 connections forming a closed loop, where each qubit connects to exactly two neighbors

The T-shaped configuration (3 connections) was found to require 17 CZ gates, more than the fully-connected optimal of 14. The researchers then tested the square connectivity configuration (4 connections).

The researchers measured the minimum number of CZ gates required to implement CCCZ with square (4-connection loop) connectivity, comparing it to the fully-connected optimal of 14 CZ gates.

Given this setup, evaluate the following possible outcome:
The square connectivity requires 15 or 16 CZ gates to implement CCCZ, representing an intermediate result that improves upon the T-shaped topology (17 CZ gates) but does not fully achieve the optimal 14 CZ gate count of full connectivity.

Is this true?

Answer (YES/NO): YES